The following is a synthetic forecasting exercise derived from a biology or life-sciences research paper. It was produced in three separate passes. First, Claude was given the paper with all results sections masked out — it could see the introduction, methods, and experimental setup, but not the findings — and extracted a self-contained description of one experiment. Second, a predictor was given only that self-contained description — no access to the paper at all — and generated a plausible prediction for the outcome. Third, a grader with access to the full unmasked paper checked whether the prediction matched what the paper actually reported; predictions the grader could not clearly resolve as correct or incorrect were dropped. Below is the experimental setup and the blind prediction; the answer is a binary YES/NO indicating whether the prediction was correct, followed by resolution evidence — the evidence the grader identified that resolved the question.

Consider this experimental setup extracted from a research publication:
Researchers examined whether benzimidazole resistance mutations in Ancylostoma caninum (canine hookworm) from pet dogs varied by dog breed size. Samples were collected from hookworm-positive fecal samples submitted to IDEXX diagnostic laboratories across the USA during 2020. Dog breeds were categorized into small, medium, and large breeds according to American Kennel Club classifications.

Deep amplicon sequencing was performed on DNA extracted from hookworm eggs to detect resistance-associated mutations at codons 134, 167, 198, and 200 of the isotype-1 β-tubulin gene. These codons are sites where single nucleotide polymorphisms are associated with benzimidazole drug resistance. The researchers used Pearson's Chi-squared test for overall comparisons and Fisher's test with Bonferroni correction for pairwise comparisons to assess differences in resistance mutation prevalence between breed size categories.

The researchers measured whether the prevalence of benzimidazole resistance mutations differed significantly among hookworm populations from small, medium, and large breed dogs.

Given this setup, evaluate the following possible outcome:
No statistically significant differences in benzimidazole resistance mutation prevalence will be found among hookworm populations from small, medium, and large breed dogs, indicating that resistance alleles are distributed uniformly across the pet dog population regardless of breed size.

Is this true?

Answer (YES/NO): NO